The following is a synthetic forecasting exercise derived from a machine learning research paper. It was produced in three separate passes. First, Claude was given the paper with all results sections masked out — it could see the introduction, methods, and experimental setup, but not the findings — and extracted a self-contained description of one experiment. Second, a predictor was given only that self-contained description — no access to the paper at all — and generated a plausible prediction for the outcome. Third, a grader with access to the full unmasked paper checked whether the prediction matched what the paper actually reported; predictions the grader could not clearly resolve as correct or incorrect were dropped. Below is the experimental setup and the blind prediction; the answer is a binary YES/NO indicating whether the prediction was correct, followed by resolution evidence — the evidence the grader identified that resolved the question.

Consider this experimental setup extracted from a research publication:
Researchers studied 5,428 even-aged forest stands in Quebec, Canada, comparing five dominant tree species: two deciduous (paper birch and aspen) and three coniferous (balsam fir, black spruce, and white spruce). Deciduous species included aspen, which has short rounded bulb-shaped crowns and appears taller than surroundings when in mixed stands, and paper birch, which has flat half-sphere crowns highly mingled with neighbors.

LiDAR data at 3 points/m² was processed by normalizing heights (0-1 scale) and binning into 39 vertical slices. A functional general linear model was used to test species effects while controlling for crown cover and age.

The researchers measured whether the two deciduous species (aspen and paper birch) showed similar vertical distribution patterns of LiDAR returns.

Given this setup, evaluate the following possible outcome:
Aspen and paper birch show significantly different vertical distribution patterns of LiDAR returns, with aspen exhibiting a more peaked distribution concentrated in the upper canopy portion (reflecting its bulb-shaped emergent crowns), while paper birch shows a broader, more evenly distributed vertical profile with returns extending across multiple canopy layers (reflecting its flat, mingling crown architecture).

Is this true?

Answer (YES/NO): NO